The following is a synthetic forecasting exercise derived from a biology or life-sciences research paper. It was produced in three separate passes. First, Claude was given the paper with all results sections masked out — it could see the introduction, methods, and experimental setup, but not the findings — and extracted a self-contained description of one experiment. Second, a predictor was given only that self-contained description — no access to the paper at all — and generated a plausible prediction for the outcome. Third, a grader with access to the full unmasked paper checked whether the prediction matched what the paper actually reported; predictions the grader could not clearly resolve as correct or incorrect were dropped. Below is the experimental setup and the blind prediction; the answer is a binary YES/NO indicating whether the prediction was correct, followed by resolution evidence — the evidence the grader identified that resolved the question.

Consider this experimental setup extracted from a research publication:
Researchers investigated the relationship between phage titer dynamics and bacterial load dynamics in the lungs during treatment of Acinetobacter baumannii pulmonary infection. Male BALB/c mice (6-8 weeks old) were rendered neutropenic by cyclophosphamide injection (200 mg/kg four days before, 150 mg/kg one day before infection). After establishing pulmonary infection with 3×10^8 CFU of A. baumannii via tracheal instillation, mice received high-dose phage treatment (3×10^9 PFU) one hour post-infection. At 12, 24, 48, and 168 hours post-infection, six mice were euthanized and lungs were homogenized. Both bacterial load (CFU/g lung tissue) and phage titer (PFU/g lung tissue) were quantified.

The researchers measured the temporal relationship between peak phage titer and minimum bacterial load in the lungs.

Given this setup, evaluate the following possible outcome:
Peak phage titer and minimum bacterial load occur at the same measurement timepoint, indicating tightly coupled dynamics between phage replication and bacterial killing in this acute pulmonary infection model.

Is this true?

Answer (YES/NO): NO